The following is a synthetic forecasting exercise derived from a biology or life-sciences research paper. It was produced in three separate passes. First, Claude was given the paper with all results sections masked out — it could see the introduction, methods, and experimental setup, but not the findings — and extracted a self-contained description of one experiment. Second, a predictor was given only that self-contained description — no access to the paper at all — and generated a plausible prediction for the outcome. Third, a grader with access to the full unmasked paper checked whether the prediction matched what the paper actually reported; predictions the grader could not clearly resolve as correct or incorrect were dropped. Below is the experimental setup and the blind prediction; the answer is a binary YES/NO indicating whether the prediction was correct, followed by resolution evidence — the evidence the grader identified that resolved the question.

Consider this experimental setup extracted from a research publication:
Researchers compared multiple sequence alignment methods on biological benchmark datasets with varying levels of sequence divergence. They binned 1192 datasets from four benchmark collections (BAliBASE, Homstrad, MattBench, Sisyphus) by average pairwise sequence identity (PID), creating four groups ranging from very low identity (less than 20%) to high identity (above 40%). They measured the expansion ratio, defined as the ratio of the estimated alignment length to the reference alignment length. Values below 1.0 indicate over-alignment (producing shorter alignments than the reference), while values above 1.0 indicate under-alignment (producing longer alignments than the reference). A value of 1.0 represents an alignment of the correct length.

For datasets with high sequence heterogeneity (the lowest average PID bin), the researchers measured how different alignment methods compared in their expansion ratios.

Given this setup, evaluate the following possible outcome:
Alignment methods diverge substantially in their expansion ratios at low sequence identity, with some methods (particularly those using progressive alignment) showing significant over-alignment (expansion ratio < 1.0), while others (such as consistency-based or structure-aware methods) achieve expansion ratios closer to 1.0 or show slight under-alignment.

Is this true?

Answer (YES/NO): NO